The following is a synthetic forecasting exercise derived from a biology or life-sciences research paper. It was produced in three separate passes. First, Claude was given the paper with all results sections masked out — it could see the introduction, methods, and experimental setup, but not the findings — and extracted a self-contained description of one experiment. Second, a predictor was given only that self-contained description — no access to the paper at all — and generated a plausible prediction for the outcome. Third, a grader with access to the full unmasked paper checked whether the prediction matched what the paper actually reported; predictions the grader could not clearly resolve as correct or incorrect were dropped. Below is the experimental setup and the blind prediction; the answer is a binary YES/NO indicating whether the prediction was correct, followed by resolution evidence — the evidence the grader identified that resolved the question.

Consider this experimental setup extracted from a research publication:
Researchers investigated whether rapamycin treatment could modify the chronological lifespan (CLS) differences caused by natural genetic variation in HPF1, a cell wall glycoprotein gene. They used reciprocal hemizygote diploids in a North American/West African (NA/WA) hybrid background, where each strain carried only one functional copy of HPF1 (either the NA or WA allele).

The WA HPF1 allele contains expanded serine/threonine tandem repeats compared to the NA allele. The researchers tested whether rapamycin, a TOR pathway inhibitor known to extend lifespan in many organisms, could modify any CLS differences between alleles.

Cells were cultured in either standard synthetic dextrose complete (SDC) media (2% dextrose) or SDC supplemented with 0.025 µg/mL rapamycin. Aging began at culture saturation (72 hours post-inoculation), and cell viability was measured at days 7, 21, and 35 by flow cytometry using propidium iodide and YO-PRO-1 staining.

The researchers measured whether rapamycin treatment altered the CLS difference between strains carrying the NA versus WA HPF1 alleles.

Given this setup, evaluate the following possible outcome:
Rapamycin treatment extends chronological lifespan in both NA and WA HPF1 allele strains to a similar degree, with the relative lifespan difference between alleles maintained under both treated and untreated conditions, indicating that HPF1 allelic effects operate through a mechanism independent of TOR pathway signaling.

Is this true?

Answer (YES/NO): NO